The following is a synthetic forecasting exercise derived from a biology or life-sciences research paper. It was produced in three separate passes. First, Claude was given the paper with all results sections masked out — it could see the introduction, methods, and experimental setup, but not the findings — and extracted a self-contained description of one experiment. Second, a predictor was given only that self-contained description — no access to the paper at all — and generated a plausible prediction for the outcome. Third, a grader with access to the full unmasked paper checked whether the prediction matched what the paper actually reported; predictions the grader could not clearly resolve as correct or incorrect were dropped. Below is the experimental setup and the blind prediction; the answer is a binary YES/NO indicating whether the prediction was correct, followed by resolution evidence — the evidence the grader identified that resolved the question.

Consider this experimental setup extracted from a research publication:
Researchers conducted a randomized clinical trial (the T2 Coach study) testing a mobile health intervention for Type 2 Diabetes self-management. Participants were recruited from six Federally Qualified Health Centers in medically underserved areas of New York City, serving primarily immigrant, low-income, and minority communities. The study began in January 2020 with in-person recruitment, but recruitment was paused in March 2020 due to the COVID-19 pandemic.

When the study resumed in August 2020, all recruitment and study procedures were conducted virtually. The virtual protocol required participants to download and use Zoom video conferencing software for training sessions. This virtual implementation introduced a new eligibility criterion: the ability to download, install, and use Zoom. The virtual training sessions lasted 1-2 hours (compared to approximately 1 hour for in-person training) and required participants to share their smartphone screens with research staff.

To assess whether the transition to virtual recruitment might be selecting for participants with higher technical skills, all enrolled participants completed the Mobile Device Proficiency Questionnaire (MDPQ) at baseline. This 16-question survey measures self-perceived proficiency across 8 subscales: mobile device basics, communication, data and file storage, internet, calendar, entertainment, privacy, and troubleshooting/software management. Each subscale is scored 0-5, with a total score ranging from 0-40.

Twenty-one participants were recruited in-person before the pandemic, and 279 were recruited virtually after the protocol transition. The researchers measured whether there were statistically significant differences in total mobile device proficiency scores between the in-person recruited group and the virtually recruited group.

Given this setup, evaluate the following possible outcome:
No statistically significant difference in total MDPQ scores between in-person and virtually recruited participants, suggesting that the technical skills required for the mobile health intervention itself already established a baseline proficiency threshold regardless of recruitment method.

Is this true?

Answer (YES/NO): YES